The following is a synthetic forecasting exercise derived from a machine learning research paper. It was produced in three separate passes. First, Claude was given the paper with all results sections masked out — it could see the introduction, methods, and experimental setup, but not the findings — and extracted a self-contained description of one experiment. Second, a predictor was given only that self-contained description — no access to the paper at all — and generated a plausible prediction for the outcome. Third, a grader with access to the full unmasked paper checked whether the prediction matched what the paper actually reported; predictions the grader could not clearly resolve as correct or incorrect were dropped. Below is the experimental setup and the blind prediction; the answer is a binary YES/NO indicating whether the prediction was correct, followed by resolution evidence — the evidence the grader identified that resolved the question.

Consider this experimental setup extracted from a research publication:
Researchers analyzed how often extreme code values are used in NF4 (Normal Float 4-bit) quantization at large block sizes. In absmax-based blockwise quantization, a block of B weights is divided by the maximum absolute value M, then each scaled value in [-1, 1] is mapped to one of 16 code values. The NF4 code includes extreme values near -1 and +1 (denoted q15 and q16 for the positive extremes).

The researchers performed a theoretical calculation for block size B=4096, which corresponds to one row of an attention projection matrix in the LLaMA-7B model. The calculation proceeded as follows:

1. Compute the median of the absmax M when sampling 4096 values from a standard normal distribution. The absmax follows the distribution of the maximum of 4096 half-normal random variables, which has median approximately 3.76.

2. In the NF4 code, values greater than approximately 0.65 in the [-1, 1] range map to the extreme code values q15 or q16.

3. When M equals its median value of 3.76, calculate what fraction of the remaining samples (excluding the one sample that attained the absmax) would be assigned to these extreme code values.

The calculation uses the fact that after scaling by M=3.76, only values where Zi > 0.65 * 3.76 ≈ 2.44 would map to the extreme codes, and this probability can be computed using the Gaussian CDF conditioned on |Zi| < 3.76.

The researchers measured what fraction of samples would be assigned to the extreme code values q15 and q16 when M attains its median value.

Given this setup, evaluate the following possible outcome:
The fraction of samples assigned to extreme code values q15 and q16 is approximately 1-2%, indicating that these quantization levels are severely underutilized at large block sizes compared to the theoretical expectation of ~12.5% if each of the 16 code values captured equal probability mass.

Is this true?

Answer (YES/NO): NO